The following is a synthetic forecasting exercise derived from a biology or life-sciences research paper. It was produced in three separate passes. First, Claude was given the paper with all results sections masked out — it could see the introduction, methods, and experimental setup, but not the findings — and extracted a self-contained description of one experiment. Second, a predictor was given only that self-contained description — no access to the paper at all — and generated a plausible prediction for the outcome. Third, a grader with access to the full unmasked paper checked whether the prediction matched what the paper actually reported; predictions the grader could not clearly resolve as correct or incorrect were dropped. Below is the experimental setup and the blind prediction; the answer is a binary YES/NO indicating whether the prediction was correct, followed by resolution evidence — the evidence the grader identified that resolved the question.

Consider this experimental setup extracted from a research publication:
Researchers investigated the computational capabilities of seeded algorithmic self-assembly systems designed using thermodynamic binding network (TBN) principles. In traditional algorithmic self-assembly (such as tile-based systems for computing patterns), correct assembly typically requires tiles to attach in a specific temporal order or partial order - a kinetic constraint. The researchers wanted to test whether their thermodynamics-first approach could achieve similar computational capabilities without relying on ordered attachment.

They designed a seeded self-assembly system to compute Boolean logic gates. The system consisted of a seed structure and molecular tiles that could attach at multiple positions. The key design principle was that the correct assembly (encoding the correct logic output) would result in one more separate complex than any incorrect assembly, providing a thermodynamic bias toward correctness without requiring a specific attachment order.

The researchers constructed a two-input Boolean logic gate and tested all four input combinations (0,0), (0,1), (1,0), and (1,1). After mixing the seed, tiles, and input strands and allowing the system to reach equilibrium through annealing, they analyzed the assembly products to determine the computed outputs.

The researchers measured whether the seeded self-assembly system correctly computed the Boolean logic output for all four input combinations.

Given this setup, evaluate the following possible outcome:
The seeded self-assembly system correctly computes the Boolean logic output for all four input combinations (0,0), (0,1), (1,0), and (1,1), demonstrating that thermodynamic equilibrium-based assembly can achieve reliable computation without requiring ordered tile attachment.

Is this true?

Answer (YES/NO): YES